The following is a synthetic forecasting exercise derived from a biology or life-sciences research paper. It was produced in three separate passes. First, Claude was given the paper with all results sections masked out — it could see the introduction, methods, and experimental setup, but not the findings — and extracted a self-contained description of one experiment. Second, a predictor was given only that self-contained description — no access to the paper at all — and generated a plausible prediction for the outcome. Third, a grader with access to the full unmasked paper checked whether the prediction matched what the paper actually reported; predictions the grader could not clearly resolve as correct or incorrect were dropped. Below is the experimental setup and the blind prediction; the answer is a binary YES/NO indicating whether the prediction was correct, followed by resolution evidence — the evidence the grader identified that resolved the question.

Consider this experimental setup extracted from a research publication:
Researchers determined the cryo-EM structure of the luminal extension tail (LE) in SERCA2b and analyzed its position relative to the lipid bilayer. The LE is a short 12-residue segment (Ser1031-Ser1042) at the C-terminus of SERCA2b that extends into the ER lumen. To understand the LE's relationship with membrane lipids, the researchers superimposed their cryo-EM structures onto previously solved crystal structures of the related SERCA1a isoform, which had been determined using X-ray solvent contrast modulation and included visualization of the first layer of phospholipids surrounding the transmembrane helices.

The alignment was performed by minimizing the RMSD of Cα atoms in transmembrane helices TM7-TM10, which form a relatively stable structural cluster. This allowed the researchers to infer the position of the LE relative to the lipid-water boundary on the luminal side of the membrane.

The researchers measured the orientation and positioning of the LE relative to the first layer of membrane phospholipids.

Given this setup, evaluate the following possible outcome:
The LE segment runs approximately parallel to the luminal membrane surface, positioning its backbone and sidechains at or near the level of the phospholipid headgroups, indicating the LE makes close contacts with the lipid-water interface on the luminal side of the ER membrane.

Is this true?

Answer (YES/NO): YES